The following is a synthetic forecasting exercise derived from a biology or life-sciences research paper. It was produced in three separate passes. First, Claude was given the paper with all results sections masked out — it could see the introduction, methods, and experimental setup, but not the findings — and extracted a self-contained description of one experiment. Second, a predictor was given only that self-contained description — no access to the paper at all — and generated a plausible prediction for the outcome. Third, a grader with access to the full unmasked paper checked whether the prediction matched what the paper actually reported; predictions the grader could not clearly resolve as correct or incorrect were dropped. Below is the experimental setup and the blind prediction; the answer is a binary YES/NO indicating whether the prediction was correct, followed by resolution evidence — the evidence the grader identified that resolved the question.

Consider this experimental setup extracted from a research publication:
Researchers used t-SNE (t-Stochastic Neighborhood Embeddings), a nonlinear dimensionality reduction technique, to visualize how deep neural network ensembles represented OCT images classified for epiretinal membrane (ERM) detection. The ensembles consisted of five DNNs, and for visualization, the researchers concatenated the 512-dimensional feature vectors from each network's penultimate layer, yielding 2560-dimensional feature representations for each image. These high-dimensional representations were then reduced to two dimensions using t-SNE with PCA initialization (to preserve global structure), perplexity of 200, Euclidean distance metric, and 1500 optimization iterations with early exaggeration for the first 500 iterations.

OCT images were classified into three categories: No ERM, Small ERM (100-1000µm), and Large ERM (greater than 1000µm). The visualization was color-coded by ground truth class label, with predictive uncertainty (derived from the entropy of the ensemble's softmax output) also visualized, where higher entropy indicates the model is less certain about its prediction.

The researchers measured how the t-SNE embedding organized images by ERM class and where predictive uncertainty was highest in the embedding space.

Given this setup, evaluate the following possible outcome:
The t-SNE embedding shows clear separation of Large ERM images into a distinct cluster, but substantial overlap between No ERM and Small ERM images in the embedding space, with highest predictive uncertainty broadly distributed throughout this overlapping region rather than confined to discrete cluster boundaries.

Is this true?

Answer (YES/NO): NO